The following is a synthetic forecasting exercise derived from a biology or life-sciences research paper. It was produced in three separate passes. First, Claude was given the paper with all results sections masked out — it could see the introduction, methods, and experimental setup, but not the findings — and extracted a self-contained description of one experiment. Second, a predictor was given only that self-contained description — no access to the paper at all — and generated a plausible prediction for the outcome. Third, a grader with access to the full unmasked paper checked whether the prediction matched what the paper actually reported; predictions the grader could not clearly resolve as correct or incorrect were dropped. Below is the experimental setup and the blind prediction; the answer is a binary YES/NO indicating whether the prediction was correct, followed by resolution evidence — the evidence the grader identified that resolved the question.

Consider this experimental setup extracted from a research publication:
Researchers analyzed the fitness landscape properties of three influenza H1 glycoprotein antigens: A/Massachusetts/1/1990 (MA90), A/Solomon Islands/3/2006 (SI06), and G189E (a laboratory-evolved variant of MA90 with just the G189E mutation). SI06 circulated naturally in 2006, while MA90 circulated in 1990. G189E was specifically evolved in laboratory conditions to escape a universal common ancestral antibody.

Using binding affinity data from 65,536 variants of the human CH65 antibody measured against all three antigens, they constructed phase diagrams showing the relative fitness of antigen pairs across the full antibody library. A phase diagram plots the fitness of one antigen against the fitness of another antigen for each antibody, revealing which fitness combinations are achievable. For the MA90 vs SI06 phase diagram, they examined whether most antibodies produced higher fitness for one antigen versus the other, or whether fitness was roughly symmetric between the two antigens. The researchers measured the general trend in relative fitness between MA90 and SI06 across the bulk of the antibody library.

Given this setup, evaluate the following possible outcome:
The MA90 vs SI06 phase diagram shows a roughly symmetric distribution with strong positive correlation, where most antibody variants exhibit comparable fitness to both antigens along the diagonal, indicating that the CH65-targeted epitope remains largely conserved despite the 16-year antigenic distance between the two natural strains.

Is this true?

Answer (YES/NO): NO